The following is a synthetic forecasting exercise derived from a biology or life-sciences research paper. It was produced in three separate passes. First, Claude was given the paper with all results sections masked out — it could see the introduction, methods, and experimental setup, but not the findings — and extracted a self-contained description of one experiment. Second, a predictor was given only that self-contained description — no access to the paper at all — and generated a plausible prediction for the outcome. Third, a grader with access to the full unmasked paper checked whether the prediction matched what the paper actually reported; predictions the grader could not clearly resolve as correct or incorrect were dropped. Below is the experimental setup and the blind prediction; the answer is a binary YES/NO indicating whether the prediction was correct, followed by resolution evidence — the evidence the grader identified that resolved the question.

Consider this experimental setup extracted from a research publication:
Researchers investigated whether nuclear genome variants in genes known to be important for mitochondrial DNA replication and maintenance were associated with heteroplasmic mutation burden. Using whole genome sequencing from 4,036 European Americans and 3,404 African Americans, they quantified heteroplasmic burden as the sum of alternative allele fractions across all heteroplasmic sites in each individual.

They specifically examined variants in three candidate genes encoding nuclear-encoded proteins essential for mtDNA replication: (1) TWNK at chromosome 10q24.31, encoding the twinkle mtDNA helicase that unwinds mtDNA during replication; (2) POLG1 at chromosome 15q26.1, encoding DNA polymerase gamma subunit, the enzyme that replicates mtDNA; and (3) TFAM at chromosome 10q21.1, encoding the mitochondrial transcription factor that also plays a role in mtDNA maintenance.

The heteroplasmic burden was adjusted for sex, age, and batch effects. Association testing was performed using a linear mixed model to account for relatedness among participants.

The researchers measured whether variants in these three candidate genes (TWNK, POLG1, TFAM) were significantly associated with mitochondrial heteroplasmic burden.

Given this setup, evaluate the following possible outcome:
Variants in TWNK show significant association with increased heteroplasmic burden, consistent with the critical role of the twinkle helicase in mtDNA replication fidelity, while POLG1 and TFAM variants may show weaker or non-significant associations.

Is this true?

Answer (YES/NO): NO